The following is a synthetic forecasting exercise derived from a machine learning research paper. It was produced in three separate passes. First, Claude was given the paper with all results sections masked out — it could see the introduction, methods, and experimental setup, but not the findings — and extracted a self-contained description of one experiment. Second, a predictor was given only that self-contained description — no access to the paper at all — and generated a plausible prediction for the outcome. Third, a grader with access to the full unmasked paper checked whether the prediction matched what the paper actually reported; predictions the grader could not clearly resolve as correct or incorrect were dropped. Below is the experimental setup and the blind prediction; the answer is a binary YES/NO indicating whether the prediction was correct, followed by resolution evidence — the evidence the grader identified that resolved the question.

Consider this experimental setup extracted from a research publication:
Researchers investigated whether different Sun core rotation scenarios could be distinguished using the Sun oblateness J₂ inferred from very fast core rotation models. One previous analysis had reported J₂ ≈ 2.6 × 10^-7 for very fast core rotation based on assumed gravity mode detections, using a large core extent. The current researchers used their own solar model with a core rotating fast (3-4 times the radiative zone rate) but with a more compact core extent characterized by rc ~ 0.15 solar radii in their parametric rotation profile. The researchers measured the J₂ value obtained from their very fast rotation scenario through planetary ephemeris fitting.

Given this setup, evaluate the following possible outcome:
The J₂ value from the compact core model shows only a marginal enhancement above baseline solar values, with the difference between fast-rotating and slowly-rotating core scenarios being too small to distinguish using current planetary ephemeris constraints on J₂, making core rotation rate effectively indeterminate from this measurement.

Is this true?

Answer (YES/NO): YES